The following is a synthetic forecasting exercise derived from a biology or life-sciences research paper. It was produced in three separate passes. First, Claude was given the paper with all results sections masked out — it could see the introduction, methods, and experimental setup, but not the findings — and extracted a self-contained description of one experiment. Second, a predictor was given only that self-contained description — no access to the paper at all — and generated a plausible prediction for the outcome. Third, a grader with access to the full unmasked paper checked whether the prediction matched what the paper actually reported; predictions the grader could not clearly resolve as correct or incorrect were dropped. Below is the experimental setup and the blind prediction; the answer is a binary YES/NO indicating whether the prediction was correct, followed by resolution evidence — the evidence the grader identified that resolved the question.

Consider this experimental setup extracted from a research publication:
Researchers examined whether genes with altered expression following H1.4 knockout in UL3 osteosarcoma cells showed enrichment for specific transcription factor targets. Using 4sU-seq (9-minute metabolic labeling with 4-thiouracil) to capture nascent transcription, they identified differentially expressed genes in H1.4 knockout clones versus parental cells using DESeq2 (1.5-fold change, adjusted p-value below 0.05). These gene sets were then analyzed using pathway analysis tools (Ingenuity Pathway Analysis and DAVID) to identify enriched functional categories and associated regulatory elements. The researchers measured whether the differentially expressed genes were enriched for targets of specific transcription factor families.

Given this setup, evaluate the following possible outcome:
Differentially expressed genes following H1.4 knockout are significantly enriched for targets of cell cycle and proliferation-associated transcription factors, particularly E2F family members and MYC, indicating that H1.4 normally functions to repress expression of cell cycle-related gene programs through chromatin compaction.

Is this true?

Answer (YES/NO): NO